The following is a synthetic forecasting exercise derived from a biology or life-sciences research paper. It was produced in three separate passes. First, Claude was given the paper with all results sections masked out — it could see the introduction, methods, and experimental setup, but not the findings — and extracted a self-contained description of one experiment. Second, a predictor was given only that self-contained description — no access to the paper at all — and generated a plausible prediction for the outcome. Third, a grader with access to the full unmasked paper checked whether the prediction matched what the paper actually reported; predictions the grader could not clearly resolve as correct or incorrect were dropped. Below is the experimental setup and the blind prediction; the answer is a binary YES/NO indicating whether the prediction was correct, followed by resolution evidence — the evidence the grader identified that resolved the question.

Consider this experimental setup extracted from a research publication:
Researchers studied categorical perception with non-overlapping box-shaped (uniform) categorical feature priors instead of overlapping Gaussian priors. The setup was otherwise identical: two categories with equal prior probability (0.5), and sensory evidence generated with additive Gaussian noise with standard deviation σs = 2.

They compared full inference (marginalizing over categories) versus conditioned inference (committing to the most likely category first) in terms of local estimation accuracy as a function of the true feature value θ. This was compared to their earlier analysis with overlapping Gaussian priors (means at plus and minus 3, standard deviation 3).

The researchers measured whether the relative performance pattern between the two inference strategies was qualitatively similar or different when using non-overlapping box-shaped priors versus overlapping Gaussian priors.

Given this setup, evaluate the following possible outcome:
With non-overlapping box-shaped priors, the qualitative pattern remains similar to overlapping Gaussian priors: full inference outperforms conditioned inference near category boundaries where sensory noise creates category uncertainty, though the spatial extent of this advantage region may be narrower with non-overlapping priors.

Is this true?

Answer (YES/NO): YES